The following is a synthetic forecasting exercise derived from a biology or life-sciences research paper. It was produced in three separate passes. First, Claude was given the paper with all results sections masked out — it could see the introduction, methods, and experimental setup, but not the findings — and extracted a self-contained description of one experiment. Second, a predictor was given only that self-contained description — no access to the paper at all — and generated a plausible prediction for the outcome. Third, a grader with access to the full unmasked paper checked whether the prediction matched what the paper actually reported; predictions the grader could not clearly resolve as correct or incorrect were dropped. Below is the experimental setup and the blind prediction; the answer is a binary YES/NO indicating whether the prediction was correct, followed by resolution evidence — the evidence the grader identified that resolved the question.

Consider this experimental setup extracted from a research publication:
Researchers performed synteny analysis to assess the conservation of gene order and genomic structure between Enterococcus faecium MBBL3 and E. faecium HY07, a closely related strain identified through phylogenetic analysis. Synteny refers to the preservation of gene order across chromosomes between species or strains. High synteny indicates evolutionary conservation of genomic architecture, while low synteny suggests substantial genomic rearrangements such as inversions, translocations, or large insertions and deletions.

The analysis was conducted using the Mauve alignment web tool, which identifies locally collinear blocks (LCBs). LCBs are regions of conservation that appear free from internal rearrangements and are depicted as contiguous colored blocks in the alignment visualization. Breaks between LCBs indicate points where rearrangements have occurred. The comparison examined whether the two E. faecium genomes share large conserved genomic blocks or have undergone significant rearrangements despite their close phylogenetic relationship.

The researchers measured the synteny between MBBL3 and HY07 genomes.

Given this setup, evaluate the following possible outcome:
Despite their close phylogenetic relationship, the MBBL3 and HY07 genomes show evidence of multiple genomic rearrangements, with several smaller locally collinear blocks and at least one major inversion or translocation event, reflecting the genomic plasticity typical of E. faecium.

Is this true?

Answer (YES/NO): NO